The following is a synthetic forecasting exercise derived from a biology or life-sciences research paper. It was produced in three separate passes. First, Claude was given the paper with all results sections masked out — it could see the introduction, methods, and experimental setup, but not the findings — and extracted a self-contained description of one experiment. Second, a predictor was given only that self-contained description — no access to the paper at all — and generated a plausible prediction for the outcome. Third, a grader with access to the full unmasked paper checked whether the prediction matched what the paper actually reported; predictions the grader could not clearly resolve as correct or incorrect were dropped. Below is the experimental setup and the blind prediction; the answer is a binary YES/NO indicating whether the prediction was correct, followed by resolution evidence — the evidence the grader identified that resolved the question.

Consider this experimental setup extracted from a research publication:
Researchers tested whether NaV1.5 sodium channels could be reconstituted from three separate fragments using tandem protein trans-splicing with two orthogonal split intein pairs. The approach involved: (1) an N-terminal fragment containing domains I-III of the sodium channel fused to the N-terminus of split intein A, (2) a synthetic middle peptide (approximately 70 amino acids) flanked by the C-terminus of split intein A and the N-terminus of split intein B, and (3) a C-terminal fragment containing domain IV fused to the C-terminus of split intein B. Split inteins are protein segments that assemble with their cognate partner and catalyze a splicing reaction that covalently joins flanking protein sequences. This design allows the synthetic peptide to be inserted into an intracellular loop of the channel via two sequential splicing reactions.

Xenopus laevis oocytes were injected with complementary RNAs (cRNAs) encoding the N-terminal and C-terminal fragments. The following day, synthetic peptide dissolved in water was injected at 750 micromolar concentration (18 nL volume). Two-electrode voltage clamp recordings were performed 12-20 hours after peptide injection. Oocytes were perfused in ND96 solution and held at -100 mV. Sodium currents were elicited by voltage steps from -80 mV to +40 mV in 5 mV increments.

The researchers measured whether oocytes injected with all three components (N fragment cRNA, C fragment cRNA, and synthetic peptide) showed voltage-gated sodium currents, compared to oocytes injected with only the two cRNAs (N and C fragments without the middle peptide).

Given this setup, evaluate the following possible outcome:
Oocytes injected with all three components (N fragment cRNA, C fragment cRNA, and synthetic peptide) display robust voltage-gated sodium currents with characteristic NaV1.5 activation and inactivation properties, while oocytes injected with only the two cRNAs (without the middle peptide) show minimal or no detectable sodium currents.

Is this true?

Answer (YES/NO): YES